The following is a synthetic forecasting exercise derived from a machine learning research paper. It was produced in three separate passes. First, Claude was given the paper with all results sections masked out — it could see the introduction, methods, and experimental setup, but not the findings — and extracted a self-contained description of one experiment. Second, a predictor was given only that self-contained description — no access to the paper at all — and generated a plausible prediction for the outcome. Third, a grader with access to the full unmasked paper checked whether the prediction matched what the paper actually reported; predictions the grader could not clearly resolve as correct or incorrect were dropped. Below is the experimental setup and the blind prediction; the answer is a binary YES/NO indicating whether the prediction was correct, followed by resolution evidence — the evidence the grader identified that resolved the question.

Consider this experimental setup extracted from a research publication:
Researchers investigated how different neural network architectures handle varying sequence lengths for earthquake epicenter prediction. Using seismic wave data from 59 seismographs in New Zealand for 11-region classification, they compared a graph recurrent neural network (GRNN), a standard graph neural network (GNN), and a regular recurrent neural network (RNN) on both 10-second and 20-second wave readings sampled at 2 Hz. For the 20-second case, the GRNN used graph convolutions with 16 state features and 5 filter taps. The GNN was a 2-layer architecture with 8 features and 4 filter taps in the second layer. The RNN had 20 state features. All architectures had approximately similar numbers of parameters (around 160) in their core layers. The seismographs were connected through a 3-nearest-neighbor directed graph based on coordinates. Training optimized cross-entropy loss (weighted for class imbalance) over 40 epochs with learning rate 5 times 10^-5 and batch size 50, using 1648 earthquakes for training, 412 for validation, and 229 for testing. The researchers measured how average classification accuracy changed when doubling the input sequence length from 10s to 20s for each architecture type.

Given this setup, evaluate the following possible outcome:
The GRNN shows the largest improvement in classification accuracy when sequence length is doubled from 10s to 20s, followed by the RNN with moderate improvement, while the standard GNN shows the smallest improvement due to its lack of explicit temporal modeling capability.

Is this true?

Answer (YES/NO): NO